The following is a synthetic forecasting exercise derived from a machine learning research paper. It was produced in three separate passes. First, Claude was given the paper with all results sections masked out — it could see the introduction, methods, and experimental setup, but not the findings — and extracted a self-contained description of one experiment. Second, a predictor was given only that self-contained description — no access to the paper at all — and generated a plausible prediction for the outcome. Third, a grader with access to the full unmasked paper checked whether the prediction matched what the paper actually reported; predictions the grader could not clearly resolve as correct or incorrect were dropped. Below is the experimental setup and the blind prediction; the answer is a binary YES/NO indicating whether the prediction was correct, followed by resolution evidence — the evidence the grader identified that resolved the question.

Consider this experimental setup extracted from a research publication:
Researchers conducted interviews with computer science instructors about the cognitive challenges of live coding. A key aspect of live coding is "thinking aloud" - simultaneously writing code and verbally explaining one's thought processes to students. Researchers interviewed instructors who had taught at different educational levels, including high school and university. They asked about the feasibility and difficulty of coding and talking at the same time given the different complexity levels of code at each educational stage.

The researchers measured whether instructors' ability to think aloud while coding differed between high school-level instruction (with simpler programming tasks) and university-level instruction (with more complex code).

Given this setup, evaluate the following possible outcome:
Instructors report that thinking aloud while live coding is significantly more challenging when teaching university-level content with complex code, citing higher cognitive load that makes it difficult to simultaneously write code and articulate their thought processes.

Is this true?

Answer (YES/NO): YES